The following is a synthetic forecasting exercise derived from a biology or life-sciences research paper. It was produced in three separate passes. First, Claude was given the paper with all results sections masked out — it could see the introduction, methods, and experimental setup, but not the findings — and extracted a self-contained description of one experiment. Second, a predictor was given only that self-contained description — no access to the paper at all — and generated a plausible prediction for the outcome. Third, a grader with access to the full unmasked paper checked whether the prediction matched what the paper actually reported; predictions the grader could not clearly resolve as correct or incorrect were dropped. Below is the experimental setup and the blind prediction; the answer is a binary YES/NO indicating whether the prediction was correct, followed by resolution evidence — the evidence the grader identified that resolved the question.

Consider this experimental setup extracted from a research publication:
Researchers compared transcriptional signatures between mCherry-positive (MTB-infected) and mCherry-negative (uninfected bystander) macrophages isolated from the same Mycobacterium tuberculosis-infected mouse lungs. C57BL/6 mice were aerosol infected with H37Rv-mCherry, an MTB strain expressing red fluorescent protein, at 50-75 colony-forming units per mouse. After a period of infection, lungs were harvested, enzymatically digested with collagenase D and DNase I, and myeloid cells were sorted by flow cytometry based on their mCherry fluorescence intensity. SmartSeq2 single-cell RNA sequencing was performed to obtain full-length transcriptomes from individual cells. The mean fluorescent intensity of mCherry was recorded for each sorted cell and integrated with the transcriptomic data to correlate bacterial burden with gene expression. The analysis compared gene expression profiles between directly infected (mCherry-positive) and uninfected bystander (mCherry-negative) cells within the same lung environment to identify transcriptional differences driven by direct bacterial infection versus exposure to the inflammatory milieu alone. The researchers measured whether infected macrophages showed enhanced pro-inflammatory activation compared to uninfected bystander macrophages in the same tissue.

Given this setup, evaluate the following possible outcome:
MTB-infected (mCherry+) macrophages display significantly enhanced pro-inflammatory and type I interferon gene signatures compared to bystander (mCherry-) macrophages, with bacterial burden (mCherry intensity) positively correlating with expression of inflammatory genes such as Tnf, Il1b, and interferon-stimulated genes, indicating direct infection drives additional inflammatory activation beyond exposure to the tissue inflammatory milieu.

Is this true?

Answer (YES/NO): NO